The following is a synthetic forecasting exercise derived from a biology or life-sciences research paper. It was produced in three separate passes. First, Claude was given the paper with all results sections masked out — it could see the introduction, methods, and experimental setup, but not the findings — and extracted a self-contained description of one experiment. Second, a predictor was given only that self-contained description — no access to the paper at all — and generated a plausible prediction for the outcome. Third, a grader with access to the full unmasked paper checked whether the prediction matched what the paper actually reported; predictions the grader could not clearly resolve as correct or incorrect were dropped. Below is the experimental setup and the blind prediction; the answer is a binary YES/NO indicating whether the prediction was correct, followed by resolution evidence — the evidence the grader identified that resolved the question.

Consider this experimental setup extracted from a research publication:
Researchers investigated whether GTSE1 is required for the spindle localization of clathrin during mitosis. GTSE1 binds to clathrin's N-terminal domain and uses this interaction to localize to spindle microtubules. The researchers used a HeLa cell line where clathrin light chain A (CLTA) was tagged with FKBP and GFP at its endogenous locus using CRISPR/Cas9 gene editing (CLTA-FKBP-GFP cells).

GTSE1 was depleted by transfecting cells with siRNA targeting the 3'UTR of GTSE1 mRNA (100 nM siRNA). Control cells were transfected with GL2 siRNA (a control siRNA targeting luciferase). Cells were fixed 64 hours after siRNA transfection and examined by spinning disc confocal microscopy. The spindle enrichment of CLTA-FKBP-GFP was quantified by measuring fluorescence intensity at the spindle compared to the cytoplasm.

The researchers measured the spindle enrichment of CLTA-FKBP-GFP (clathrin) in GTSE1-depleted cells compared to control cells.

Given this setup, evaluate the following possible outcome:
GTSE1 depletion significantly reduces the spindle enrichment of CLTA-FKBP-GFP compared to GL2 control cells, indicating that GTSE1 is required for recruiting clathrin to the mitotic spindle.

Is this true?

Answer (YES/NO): NO